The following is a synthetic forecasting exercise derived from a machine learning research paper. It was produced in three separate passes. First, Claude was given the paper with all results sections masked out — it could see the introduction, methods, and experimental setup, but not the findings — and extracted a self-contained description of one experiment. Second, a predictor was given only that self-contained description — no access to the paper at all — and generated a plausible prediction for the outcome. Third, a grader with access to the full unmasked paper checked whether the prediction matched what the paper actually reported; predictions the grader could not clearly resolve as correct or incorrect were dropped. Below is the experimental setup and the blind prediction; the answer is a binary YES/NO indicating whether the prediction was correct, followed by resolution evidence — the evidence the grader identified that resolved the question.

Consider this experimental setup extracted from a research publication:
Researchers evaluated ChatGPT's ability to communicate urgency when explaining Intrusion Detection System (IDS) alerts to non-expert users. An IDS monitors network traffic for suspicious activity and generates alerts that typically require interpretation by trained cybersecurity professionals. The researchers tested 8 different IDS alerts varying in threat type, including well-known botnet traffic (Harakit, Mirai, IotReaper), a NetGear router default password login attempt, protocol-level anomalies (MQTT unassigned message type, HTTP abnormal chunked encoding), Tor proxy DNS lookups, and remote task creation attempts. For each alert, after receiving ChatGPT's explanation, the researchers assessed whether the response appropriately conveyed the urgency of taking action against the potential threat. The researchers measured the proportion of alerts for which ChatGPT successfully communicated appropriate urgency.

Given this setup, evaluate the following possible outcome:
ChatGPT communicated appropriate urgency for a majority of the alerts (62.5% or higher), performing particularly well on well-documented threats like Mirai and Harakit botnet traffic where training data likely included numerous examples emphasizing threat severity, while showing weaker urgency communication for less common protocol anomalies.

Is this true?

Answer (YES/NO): NO